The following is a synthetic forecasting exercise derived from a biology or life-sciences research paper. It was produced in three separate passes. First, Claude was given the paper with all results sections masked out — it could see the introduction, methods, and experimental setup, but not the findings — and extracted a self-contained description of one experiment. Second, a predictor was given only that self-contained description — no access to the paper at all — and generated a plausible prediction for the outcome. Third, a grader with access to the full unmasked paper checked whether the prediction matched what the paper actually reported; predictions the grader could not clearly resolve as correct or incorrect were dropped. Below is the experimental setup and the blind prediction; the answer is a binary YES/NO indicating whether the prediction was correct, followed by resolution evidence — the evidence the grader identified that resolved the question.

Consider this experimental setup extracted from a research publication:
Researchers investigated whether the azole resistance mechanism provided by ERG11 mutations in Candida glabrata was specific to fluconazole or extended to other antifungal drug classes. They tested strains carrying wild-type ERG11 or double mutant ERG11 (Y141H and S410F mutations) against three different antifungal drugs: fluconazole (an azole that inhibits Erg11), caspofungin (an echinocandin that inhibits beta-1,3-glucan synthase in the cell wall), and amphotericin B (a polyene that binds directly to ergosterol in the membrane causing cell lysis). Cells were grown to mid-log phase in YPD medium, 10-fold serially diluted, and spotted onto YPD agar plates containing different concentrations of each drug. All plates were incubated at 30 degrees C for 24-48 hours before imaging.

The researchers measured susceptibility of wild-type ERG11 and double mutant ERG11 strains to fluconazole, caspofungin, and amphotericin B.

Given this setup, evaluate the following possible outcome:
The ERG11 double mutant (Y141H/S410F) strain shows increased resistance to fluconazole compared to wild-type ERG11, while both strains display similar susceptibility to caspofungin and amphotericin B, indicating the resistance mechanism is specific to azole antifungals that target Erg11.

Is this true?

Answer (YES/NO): NO